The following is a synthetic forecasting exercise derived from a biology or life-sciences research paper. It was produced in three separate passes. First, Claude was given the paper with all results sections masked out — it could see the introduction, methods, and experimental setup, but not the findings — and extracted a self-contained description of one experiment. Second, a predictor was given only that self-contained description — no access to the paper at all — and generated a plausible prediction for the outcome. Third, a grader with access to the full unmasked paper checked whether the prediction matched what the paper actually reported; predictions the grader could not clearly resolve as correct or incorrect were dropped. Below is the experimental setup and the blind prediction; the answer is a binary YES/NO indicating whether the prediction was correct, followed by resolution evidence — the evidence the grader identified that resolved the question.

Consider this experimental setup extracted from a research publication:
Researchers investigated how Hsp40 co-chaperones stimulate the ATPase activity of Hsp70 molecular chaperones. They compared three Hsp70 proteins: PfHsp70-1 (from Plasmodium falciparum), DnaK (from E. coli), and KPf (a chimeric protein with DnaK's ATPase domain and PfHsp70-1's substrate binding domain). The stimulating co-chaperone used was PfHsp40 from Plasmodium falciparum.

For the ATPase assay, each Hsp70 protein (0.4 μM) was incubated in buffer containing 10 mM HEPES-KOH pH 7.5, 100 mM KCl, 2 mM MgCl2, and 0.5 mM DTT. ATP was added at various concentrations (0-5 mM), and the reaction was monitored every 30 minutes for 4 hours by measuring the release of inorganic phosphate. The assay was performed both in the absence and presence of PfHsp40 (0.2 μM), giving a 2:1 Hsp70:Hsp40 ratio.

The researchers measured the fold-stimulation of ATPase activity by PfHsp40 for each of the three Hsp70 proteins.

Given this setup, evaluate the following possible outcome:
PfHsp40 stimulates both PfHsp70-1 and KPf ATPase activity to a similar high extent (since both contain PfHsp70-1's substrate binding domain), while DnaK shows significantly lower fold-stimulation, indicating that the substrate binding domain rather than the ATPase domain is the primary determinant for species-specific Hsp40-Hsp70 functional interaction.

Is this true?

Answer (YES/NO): YES